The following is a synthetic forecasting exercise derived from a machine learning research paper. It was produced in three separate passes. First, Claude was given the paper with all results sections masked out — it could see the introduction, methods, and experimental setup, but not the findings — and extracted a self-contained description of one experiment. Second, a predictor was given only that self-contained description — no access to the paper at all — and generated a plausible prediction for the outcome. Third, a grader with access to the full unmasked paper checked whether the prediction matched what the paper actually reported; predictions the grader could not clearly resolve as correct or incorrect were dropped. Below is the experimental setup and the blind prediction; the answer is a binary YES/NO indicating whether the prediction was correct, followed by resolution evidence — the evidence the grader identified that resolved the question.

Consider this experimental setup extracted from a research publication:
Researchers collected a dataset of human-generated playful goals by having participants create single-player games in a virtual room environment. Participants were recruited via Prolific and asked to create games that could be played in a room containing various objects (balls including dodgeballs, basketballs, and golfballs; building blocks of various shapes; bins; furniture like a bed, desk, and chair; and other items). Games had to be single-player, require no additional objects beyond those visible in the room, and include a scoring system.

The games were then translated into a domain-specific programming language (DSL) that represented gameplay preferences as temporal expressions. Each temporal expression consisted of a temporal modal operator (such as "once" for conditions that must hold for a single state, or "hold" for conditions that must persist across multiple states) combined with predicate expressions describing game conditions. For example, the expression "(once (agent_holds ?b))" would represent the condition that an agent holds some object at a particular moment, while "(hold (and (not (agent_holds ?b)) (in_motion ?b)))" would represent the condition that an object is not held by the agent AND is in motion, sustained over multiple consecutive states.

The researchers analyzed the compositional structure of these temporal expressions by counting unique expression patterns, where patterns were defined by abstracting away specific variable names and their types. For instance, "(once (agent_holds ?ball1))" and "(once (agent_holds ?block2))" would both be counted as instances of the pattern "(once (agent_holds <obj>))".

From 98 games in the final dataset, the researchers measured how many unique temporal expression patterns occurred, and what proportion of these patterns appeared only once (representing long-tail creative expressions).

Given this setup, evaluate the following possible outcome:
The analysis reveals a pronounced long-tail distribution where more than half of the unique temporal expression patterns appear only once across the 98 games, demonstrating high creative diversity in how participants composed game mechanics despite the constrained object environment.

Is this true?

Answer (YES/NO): NO